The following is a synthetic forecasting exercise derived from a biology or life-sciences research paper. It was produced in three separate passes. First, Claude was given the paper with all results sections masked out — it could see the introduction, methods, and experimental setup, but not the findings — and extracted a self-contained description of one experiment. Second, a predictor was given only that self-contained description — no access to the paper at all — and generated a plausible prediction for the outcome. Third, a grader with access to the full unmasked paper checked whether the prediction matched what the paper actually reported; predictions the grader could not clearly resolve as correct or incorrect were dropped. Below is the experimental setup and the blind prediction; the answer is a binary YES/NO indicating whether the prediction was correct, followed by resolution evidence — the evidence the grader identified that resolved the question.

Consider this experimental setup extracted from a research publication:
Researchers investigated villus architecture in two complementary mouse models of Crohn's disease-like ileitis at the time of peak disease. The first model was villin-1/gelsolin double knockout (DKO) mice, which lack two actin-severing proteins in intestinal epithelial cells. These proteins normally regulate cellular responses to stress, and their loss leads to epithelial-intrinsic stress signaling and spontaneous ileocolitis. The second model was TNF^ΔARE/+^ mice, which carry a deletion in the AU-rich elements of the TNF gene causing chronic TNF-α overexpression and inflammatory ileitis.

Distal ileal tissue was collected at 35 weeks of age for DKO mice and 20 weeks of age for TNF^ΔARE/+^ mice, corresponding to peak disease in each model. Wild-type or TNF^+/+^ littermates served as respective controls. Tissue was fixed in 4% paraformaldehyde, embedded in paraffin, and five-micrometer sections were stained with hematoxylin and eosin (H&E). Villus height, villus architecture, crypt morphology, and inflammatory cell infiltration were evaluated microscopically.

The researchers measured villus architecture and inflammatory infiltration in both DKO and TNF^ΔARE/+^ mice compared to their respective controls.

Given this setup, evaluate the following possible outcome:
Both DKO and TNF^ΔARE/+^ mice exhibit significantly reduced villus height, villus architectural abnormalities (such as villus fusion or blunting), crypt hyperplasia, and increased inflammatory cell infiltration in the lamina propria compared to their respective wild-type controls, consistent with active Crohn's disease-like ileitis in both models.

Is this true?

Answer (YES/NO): YES